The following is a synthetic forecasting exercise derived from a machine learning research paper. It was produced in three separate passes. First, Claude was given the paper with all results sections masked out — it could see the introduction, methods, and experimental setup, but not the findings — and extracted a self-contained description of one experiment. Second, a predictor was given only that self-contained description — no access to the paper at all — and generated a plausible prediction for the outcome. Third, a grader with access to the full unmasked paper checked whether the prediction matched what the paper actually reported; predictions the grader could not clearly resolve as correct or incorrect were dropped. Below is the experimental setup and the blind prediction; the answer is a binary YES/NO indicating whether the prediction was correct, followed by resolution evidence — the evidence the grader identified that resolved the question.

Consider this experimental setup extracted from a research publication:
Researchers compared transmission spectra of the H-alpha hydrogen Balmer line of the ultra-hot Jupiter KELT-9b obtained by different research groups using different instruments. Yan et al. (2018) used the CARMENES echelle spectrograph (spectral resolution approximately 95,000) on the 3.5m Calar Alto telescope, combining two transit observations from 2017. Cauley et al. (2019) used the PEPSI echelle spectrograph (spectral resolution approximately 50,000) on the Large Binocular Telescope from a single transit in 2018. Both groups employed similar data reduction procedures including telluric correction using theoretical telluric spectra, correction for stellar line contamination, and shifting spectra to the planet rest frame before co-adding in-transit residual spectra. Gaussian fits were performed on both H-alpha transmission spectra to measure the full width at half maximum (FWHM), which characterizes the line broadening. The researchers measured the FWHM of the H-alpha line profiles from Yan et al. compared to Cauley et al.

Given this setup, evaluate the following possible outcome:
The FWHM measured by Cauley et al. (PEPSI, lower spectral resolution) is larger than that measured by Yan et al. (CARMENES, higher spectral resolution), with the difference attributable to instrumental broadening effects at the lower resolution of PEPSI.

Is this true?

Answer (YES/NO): NO